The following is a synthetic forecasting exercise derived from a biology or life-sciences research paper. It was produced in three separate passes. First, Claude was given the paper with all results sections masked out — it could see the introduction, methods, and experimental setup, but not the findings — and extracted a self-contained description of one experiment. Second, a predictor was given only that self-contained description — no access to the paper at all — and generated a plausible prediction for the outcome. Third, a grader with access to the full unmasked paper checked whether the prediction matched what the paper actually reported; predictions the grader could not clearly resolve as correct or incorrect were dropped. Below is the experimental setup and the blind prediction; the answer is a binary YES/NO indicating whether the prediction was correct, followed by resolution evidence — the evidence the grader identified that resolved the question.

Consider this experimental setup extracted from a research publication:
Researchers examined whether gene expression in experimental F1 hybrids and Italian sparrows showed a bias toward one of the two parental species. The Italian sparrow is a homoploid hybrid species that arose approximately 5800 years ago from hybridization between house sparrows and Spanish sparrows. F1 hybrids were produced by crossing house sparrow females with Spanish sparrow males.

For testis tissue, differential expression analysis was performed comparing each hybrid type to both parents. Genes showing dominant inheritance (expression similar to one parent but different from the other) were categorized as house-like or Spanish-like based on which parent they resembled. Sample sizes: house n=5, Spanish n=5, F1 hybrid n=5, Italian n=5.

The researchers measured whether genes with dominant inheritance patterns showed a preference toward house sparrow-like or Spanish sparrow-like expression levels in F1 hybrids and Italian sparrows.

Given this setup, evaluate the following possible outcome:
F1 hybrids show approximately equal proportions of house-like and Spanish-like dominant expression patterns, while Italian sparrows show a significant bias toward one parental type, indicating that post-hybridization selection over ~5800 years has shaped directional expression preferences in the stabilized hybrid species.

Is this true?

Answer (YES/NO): NO